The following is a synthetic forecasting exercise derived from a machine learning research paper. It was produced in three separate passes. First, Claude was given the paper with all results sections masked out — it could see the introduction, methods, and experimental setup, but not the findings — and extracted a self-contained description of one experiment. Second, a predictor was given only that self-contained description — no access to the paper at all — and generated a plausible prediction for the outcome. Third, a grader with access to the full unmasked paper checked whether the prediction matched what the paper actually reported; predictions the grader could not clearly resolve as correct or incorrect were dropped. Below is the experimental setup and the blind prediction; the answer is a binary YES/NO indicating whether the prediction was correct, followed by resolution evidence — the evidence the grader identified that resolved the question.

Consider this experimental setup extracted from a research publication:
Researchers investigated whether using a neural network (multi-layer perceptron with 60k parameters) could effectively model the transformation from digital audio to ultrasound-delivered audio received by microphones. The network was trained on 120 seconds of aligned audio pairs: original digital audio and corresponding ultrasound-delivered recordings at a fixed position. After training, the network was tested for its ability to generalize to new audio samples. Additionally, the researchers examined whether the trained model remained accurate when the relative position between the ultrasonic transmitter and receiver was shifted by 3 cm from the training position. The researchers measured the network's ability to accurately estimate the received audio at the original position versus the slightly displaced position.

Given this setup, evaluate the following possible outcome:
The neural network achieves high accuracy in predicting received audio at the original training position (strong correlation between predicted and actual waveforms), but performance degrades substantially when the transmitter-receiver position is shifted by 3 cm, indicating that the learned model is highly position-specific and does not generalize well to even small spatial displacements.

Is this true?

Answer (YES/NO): YES